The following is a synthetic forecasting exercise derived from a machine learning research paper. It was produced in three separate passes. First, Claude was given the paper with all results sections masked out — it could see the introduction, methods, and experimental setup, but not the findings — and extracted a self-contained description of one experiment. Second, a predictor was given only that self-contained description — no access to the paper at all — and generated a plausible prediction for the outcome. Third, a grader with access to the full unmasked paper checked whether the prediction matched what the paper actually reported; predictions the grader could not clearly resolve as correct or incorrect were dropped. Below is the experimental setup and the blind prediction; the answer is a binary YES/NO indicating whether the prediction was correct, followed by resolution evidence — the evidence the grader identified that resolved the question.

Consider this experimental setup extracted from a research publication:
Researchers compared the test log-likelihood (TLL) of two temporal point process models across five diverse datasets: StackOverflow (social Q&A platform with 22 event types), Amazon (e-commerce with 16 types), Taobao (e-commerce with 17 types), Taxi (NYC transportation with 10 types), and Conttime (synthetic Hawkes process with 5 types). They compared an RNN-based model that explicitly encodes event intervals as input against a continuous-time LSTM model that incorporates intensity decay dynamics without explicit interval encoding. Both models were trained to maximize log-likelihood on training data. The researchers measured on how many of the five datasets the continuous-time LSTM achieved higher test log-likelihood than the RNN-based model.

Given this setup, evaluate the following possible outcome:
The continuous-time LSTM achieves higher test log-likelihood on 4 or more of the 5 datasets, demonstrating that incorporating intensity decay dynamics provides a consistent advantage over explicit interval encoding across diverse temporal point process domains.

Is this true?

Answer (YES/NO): YES